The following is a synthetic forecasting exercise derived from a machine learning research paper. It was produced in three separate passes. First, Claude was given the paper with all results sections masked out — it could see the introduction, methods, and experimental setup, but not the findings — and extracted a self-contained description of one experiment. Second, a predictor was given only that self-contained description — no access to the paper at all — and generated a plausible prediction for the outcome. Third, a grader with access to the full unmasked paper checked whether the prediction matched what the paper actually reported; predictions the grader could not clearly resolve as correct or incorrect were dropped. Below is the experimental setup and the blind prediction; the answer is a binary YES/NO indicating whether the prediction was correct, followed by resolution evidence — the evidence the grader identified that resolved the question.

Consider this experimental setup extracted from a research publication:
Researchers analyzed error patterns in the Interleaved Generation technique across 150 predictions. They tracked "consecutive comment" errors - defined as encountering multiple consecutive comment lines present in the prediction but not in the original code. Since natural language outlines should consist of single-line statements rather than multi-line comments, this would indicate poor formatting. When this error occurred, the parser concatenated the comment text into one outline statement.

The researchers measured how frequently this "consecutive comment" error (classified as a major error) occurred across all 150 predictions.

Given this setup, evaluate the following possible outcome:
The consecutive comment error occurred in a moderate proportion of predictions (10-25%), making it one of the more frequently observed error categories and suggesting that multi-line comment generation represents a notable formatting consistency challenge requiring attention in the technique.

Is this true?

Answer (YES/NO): NO